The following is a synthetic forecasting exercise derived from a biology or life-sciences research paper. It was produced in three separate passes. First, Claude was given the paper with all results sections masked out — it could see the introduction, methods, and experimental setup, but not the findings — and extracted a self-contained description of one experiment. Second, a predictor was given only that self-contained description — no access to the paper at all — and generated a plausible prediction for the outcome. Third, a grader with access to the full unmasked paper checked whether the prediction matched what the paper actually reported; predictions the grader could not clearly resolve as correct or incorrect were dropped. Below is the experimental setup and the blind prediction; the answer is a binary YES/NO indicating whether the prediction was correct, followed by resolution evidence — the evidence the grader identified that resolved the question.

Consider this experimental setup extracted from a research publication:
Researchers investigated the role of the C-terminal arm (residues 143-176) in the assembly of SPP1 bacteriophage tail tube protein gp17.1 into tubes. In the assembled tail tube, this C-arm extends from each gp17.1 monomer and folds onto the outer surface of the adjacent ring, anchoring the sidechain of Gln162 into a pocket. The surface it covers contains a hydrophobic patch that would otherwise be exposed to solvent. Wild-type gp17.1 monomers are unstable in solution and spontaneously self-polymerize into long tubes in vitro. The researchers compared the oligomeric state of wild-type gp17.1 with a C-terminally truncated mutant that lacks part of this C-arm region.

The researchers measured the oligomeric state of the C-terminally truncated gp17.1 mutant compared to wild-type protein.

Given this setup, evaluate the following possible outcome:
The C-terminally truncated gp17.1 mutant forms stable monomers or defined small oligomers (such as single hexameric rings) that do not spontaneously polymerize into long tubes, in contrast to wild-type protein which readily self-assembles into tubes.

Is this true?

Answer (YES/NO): YES